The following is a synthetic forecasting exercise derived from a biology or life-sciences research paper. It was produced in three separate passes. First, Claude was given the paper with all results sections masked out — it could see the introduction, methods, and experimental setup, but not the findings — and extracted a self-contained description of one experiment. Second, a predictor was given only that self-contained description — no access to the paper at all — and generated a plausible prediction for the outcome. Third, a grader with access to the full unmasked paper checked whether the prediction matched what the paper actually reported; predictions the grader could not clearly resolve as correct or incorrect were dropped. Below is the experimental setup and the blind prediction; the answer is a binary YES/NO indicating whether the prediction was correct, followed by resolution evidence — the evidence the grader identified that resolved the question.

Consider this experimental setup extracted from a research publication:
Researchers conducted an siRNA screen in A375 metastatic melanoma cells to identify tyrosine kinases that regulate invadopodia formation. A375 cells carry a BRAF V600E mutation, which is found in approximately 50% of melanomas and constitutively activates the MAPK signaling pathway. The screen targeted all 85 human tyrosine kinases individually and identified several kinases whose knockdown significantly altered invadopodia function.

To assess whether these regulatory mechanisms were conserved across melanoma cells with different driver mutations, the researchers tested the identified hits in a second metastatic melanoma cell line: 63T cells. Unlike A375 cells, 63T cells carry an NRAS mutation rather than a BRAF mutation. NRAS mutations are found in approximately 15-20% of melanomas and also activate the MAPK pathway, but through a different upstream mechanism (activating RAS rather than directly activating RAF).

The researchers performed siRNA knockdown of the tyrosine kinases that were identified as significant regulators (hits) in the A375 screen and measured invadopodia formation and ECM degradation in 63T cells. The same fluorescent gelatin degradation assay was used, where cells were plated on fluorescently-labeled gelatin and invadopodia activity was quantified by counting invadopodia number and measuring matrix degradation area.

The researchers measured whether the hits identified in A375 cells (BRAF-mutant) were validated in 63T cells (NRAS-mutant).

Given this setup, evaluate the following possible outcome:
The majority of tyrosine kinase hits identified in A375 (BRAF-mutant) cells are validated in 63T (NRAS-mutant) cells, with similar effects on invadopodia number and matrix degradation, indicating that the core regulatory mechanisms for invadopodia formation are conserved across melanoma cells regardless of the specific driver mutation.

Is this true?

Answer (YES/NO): NO